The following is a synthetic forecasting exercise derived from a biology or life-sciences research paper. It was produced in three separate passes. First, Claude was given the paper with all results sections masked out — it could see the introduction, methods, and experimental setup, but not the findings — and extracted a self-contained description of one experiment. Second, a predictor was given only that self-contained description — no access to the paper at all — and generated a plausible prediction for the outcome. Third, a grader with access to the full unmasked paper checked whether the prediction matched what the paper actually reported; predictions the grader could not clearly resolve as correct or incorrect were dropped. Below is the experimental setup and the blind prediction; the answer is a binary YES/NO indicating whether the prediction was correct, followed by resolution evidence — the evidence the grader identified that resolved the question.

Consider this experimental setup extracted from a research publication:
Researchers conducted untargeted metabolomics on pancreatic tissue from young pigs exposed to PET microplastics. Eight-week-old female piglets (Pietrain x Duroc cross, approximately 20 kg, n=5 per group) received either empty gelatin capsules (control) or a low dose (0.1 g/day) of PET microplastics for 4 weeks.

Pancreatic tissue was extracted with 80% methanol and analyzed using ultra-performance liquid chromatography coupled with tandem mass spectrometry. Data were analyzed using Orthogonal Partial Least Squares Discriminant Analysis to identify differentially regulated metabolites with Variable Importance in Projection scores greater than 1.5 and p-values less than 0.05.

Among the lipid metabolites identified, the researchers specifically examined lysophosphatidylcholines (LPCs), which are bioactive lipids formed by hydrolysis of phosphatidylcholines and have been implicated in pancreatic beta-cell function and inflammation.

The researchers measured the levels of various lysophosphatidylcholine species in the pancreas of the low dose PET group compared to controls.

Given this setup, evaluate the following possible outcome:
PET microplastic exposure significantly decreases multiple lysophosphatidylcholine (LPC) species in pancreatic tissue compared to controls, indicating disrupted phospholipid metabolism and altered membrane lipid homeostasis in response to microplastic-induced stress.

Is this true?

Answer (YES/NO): NO